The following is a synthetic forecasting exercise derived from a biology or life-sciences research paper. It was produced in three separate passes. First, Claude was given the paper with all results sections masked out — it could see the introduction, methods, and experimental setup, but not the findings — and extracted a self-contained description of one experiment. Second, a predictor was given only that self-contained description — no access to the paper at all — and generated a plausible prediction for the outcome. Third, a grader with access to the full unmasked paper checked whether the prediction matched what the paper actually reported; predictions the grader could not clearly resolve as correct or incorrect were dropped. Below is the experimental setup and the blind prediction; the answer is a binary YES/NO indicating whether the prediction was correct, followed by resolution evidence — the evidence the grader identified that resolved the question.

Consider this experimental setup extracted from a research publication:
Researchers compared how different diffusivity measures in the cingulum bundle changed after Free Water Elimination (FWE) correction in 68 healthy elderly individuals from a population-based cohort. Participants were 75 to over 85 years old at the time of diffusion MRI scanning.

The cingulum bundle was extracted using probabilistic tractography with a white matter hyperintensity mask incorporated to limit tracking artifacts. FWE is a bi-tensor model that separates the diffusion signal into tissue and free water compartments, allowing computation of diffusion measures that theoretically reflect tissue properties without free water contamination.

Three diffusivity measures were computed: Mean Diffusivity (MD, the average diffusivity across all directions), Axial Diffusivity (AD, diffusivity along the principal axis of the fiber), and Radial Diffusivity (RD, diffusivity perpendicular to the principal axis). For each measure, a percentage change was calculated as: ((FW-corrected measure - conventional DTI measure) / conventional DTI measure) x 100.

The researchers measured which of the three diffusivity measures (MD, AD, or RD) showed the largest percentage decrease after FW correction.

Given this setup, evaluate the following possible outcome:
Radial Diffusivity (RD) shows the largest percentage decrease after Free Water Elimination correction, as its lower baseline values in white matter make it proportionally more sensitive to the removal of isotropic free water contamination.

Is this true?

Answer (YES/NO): YES